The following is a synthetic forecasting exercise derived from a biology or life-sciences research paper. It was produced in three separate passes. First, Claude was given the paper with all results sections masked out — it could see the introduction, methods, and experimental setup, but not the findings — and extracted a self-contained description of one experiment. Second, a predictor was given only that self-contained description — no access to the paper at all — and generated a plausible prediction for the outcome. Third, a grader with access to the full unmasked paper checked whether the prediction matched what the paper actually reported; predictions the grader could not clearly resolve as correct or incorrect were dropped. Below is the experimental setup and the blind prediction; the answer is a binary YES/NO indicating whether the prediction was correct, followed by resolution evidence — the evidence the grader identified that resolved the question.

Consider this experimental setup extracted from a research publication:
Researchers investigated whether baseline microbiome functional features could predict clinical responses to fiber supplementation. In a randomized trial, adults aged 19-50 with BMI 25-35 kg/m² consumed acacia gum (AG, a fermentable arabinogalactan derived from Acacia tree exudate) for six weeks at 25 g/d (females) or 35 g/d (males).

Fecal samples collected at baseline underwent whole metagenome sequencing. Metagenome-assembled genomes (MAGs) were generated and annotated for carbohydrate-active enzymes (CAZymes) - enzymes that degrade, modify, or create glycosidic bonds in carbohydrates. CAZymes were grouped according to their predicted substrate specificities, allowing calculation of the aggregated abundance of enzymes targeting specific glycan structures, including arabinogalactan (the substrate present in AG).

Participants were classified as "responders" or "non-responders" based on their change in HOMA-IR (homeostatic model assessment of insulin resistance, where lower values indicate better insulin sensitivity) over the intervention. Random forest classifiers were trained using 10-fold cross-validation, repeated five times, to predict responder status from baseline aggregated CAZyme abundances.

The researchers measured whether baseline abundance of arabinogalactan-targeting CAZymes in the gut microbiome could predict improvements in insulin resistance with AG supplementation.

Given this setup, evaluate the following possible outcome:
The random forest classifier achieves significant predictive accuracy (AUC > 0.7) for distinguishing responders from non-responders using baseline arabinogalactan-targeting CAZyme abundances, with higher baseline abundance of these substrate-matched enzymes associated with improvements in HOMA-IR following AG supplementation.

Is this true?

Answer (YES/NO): NO